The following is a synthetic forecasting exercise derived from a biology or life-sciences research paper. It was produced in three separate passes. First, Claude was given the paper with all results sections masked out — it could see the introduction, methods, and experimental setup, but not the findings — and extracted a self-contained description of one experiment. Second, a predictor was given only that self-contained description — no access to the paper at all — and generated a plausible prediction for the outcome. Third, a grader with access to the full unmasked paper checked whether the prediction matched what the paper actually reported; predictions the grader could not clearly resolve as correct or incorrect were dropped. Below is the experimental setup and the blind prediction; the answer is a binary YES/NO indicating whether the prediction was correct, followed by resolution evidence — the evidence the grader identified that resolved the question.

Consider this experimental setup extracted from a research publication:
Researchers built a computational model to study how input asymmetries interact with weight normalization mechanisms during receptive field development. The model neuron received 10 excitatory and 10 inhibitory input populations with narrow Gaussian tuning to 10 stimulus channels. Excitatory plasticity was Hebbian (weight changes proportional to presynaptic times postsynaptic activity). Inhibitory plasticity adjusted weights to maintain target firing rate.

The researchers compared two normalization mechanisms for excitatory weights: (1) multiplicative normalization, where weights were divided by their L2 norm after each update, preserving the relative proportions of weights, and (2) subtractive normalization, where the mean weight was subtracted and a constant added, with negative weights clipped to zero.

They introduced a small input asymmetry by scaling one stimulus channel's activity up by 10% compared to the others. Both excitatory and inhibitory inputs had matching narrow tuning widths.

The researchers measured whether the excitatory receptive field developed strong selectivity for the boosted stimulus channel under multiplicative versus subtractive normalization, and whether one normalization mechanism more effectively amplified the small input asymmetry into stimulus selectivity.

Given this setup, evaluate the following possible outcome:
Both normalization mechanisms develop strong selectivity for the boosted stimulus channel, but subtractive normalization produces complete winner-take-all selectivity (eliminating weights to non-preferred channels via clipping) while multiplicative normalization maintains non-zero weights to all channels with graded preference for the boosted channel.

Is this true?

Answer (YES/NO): NO